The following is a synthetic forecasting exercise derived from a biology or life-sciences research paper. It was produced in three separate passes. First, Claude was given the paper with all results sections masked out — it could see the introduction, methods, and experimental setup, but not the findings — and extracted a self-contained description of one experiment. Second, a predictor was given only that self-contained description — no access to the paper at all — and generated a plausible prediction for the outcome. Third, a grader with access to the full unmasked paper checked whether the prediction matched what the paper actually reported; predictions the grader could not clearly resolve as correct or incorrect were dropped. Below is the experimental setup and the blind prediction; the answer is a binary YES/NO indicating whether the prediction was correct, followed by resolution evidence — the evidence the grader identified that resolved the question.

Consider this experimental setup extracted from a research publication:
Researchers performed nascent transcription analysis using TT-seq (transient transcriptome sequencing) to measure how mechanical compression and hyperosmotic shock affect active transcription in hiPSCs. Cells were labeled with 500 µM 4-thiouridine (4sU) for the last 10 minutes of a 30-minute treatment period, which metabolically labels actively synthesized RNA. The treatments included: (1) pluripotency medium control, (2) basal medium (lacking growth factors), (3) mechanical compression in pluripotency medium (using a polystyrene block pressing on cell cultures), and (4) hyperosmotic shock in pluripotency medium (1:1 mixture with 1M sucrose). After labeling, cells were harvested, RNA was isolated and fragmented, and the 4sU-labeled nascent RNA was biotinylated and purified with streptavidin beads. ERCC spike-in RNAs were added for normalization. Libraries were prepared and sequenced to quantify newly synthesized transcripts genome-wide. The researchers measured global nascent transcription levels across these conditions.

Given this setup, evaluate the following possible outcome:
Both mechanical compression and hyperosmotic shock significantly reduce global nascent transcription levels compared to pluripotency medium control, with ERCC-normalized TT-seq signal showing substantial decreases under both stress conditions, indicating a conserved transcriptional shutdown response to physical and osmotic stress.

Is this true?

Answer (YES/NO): YES